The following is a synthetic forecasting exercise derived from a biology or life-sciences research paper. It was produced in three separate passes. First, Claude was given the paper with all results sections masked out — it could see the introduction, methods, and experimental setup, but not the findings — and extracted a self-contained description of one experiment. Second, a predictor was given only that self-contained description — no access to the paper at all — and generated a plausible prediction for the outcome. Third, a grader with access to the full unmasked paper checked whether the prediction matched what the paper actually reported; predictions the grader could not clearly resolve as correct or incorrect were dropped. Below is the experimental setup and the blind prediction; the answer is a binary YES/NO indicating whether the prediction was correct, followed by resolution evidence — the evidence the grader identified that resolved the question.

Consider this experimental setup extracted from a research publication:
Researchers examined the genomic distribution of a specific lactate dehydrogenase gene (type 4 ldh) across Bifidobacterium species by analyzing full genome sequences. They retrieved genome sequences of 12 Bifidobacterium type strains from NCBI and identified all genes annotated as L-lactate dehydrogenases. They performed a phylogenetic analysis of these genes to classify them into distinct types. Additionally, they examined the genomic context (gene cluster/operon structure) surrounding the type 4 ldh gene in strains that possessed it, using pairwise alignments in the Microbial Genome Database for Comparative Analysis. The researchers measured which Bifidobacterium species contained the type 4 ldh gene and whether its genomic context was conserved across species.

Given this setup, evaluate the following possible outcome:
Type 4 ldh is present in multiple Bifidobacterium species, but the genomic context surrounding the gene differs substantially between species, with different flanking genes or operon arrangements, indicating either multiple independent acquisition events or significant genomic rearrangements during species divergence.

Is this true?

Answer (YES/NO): NO